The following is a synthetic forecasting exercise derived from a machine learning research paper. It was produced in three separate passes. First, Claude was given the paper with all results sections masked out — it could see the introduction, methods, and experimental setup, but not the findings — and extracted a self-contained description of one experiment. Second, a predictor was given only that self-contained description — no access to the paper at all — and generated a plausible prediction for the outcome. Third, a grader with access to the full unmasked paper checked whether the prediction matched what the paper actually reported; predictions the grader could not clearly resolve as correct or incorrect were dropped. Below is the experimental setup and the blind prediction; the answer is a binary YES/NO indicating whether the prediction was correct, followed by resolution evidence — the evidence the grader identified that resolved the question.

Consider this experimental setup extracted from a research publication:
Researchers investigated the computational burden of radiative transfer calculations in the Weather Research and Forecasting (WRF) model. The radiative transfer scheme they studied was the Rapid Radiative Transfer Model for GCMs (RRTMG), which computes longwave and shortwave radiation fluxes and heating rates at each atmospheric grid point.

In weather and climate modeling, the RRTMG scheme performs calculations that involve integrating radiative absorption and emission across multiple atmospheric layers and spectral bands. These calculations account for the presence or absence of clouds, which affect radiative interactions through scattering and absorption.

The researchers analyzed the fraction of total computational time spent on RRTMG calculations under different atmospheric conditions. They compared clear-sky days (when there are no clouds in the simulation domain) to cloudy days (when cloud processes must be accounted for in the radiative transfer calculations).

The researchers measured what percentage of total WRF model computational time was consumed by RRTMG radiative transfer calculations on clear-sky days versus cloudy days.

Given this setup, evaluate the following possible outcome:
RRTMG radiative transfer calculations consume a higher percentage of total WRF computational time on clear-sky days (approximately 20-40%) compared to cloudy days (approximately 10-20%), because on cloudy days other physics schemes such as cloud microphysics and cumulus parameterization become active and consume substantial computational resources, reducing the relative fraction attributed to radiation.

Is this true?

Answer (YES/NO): NO